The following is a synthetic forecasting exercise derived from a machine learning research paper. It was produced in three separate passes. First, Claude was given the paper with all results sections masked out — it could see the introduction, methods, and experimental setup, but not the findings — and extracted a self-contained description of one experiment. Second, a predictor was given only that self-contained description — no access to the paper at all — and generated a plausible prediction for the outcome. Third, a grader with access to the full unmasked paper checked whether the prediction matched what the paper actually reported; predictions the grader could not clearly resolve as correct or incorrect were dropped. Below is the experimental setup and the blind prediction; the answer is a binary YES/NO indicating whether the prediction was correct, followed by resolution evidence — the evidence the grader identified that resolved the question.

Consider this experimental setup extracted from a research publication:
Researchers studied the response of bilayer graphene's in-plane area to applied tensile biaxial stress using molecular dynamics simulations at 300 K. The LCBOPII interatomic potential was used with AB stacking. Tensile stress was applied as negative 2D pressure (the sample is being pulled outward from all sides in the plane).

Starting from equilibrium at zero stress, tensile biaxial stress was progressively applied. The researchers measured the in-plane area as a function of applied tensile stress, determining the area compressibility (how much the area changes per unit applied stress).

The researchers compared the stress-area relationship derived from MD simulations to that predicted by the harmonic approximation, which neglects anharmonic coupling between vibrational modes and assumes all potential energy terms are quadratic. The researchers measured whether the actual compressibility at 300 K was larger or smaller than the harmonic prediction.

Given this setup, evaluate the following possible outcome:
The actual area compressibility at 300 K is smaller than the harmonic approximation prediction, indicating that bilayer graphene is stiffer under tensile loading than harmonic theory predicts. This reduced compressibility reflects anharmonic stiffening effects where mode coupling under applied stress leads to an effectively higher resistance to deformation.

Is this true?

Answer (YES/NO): NO